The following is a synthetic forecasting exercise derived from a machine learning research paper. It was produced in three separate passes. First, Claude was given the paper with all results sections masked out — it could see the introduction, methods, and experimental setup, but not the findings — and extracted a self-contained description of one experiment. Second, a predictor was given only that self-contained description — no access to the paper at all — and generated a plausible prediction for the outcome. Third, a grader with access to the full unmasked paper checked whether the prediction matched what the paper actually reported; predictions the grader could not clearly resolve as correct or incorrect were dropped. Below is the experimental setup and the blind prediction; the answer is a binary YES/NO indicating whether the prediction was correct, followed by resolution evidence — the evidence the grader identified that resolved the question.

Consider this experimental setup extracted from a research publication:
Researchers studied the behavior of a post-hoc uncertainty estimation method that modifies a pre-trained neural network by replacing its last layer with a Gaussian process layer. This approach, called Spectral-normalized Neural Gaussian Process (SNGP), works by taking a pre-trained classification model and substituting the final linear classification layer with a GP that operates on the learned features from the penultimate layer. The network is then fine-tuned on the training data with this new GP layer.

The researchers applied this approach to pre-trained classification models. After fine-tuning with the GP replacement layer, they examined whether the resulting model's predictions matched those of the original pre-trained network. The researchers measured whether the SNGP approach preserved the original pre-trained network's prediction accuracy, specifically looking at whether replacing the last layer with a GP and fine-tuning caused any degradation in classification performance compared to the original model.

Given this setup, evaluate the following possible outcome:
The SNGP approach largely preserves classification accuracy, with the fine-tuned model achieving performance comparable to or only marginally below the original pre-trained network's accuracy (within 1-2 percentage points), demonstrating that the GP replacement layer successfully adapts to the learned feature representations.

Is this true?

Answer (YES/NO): NO